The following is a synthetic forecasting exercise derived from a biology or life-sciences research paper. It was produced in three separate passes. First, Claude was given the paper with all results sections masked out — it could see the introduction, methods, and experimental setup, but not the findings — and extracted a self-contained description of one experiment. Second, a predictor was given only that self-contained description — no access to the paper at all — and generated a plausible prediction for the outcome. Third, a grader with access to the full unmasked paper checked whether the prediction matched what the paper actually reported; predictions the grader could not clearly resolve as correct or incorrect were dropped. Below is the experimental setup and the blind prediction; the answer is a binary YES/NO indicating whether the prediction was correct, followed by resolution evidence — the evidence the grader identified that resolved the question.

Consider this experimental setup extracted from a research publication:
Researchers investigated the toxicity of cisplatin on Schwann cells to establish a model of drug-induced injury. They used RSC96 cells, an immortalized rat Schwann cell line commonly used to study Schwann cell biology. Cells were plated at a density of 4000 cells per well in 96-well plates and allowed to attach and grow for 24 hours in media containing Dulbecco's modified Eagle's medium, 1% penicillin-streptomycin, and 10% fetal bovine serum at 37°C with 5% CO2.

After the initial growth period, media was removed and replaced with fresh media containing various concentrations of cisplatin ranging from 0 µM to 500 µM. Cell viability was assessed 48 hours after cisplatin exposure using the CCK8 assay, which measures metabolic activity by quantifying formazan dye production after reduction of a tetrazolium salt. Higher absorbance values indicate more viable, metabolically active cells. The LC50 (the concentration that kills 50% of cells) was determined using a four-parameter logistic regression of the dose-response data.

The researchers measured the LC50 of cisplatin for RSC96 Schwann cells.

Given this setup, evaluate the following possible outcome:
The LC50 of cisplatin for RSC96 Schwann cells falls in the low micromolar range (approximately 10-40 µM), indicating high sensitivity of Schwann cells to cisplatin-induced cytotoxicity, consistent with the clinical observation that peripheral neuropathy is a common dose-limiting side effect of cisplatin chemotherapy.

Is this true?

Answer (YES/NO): NO